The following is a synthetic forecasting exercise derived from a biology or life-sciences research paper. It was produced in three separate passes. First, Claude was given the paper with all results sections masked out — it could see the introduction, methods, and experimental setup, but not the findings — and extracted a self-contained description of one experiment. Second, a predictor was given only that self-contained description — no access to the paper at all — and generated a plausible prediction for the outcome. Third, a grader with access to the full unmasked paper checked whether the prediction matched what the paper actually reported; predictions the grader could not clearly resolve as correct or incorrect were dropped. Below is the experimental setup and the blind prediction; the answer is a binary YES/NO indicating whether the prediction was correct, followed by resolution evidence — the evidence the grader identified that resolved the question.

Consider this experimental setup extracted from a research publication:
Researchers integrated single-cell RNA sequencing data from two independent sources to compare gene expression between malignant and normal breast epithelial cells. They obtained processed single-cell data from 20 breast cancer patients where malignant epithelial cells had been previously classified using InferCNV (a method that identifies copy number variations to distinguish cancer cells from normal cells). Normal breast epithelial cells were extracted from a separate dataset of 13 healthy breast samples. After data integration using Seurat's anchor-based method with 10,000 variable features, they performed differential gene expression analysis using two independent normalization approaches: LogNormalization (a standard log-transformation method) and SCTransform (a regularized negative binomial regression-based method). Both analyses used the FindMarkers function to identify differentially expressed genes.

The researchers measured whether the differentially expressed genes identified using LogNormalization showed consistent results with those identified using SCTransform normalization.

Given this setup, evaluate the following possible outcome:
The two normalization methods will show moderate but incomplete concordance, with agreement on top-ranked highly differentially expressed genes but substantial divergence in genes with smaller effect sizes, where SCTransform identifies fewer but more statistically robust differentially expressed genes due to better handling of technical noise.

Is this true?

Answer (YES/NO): NO